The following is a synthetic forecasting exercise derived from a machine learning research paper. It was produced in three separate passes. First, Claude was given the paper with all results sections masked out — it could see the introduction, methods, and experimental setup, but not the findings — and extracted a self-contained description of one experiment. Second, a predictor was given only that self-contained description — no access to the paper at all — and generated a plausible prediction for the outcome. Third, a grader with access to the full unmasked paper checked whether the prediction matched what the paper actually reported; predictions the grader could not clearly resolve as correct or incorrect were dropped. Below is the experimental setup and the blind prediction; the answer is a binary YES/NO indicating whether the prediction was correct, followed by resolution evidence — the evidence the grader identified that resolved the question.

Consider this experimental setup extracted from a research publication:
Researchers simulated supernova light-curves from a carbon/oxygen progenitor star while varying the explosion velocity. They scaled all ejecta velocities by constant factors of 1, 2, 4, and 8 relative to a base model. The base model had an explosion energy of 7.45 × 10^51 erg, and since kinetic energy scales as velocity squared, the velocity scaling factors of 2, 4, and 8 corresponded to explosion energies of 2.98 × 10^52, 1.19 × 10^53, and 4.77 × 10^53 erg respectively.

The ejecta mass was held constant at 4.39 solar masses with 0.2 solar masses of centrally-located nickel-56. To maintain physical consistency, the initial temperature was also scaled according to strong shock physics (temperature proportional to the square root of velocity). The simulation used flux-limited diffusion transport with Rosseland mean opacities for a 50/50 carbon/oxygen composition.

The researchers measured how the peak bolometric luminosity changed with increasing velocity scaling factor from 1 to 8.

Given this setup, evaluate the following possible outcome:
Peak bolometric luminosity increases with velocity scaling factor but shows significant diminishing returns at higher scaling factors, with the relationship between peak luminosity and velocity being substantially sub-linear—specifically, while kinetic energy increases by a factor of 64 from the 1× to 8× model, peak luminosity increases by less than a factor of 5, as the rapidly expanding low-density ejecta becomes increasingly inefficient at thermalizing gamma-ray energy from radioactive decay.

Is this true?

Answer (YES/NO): NO